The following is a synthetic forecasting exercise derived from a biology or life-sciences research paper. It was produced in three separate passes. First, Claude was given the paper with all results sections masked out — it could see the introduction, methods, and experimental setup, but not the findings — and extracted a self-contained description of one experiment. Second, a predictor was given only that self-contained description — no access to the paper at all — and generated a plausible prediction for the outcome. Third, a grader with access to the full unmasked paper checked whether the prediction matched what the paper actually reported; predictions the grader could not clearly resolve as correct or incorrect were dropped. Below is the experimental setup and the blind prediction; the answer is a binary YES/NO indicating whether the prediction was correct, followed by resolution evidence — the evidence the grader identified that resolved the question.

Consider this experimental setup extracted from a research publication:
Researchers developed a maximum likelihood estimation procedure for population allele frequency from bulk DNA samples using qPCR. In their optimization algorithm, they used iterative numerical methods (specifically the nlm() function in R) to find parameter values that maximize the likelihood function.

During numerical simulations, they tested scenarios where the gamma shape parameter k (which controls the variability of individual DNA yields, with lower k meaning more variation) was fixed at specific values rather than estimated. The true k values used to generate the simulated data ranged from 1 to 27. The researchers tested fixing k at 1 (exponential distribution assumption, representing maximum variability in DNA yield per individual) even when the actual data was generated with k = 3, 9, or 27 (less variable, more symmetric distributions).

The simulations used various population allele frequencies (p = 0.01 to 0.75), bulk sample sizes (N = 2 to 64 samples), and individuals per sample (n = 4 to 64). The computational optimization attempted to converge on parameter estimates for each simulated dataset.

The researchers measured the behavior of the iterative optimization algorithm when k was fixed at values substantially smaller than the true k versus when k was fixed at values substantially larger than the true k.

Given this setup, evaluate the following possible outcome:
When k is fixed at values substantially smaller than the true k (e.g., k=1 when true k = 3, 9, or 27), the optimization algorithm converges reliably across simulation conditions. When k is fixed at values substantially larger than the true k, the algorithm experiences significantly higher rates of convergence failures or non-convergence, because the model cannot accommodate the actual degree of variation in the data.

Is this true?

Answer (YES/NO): YES